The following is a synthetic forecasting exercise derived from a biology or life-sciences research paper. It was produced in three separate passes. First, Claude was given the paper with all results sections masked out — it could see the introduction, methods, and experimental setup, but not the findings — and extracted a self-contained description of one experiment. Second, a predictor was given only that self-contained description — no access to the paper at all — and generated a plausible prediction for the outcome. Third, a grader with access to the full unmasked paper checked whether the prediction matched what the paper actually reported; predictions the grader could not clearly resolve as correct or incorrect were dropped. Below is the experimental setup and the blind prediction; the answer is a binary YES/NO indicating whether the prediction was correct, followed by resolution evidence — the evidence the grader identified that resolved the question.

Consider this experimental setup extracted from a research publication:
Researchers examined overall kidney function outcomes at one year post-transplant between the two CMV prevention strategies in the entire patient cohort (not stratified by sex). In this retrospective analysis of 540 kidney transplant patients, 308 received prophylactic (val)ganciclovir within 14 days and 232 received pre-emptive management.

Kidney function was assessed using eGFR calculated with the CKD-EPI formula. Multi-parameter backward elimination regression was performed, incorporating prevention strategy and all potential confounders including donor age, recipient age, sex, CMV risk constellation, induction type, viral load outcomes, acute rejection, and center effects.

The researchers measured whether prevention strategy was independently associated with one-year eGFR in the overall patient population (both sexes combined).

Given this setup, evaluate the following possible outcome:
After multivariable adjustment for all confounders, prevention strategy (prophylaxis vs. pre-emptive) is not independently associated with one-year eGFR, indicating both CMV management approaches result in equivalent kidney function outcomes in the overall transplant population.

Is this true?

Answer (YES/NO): YES